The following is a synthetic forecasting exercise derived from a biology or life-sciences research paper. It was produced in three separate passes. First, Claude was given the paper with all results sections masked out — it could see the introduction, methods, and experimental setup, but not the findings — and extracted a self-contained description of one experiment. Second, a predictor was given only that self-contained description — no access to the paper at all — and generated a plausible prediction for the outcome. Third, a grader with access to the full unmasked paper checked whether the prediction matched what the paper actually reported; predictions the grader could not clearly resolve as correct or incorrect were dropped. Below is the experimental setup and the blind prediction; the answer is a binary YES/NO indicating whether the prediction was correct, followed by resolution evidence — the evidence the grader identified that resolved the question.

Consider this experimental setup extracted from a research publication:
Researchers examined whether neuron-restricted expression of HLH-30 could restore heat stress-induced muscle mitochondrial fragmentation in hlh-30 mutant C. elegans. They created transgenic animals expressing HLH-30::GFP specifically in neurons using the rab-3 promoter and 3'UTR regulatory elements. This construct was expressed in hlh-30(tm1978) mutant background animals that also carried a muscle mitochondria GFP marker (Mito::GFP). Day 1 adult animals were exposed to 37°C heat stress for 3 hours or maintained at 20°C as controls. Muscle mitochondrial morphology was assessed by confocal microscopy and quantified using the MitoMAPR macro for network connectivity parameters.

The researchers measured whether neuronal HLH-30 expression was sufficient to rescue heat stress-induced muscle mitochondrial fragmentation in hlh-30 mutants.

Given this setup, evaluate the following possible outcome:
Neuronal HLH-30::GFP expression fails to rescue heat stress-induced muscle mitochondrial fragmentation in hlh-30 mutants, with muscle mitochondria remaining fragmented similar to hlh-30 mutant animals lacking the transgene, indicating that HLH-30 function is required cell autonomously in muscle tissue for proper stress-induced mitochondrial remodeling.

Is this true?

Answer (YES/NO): NO